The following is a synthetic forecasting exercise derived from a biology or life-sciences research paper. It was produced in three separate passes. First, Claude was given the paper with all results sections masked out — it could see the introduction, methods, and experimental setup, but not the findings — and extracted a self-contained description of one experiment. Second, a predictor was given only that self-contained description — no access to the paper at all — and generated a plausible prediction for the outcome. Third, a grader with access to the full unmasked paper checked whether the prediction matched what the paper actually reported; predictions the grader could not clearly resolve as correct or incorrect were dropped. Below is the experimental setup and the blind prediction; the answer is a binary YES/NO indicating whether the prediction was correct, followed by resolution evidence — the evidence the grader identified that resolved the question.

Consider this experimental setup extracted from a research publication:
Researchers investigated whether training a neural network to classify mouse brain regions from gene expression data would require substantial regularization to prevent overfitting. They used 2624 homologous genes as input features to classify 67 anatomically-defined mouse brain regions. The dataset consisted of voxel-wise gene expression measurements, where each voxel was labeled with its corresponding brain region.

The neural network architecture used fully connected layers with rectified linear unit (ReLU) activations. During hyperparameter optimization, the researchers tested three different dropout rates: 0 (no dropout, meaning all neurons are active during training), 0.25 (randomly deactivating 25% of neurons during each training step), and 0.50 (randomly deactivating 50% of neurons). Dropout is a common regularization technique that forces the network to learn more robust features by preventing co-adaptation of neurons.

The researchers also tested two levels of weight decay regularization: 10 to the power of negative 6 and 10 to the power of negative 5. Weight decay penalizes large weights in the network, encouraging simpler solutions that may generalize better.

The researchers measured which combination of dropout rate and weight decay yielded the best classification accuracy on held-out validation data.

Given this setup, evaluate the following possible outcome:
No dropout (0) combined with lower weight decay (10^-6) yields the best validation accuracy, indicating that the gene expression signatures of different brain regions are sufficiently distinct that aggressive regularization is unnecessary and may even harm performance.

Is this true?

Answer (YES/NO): YES